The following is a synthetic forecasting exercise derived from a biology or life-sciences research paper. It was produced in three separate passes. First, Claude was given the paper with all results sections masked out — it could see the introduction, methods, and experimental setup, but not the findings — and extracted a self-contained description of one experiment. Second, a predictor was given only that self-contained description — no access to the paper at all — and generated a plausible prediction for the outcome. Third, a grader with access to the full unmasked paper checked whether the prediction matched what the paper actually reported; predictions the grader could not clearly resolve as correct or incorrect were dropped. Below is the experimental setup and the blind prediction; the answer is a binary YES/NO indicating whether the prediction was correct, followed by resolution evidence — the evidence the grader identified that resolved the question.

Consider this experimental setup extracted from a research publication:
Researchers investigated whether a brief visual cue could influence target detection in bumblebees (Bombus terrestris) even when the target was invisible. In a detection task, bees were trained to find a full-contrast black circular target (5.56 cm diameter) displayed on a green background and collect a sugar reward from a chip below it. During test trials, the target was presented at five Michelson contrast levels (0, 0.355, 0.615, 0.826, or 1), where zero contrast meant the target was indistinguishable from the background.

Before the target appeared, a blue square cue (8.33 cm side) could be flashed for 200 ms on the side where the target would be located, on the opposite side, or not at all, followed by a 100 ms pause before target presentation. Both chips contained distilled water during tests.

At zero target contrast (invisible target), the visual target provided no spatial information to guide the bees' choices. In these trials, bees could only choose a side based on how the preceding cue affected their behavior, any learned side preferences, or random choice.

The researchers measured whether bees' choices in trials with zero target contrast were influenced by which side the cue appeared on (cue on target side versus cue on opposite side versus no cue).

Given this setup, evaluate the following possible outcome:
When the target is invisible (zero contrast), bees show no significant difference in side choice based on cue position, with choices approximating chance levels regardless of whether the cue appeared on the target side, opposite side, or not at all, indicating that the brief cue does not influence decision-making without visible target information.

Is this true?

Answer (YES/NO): YES